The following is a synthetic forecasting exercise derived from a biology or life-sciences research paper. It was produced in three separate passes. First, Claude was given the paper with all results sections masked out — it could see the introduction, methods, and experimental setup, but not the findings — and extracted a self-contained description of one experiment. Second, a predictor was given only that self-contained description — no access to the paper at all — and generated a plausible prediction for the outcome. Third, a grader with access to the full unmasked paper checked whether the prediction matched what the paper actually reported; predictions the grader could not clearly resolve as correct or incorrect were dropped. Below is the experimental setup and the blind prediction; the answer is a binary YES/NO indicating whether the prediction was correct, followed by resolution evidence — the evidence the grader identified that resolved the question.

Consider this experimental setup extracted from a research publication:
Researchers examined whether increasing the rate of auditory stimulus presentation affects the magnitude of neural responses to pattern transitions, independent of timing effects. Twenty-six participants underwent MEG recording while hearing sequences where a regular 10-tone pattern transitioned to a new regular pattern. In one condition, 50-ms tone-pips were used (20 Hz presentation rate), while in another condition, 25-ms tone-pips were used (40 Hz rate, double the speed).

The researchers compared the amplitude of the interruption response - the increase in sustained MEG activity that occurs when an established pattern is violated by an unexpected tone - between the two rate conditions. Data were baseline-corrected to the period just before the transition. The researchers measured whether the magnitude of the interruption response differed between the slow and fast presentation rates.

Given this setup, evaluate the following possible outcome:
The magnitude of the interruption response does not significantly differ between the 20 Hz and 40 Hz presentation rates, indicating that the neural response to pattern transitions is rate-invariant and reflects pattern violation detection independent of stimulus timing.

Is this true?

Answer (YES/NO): NO